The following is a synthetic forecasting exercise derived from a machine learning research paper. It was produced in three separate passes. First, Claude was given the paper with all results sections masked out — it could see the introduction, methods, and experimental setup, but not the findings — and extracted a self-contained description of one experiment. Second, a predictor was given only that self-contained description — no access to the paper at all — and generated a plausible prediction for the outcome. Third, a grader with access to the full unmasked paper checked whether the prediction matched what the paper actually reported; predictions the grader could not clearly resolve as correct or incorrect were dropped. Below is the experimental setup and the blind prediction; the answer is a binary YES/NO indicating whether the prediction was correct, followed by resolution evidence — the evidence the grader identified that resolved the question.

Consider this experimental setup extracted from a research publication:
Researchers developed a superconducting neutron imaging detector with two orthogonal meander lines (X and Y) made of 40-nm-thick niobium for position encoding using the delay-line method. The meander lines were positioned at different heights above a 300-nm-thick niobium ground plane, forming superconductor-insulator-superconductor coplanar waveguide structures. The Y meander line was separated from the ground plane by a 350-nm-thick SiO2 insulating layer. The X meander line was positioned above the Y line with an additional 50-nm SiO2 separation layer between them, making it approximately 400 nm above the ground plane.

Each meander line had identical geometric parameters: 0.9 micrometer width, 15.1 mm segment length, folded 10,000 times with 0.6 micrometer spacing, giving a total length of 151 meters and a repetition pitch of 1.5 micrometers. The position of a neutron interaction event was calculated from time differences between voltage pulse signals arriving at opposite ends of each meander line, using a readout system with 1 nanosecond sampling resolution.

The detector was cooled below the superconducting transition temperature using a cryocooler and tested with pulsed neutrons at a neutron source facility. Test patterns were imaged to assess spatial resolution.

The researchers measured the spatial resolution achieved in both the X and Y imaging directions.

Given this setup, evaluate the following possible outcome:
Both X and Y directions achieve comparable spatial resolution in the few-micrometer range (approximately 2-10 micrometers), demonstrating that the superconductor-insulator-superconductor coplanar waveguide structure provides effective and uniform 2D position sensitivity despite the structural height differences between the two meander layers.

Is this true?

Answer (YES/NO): NO